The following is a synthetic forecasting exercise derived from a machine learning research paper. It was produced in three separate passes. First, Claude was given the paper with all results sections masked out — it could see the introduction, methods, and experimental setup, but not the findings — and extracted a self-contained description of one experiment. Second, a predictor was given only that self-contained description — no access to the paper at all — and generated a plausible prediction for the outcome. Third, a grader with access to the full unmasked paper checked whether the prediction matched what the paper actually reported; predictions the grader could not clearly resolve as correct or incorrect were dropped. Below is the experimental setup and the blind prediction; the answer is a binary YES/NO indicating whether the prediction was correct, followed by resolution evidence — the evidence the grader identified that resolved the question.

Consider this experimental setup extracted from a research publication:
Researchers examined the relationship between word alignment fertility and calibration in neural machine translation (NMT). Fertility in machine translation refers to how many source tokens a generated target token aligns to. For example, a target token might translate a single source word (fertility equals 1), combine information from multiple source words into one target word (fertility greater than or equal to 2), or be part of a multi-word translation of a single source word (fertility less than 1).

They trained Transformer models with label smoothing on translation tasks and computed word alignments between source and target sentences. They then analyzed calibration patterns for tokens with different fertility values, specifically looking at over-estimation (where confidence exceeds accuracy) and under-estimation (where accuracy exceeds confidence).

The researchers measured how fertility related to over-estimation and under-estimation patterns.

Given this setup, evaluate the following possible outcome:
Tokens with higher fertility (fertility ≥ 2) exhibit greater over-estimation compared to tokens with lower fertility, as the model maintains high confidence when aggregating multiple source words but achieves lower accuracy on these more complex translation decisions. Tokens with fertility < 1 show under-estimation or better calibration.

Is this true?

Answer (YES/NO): NO